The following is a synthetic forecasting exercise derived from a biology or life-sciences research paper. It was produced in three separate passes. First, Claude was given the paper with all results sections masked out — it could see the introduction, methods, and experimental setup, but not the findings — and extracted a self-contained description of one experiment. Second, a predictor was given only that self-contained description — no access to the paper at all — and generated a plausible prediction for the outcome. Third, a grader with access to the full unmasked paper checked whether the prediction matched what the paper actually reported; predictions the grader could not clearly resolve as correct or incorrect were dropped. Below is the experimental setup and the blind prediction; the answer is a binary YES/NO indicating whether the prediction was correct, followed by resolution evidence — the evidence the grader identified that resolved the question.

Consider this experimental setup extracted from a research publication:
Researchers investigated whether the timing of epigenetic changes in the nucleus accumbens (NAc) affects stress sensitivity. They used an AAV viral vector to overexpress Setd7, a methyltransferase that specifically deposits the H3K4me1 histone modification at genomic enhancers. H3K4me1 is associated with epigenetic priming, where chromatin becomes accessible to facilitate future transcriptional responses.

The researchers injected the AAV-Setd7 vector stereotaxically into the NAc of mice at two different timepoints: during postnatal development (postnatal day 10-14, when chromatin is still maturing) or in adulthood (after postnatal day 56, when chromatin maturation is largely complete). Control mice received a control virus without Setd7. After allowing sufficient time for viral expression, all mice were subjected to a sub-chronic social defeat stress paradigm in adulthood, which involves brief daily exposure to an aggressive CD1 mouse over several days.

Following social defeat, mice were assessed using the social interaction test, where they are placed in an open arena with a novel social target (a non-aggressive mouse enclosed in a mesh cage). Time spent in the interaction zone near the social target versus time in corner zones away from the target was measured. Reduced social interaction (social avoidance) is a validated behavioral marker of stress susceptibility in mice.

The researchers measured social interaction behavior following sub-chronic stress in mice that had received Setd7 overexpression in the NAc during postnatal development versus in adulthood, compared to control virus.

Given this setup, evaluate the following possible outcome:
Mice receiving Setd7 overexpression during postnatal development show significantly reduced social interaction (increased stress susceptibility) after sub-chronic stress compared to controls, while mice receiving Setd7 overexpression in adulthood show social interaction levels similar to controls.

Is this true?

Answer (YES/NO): NO